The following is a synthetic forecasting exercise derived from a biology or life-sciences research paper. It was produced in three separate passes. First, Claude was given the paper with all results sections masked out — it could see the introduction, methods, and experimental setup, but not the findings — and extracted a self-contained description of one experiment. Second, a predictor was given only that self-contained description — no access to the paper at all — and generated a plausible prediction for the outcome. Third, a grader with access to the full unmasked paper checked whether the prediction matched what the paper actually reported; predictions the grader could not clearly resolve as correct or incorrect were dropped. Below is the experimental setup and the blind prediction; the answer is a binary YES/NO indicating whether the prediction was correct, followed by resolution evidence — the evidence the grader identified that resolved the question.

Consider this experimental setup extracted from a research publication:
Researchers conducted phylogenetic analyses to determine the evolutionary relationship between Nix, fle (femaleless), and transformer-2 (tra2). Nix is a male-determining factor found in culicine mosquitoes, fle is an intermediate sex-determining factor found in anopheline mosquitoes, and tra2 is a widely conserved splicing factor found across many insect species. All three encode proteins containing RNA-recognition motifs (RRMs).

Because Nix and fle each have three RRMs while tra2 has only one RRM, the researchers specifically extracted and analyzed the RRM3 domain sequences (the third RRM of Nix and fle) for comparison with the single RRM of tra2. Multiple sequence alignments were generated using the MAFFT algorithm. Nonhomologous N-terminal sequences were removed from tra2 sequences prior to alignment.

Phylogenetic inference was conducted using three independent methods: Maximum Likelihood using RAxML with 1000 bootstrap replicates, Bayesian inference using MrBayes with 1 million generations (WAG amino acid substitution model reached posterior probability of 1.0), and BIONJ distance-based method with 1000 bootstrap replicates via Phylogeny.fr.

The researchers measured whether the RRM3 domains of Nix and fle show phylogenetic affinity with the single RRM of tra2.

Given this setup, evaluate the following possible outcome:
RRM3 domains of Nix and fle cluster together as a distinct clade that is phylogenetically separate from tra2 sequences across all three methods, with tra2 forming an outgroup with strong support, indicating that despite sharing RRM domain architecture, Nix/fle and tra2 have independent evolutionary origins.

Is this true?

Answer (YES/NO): NO